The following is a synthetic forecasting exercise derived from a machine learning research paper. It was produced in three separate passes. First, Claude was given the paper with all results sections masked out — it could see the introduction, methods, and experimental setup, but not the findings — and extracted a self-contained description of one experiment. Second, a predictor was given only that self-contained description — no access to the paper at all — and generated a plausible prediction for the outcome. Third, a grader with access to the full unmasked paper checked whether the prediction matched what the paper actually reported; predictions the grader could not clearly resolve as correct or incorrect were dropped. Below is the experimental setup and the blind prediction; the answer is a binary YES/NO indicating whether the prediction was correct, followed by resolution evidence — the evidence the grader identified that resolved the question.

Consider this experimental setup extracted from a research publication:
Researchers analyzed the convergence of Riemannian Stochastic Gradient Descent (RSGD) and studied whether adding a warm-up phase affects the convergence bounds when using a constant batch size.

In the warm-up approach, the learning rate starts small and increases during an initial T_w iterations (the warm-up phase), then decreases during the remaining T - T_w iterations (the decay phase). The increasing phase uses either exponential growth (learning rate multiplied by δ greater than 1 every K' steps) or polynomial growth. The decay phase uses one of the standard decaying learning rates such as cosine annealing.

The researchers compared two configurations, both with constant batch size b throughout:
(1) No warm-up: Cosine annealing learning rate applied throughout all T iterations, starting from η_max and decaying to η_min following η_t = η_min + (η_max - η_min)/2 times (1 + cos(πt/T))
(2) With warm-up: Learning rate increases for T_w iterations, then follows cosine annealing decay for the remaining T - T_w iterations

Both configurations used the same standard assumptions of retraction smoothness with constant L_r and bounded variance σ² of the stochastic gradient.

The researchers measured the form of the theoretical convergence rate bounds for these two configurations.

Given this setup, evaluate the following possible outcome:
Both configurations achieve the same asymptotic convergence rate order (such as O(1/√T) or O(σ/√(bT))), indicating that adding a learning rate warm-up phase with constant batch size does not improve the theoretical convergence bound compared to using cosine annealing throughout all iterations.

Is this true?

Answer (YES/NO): NO